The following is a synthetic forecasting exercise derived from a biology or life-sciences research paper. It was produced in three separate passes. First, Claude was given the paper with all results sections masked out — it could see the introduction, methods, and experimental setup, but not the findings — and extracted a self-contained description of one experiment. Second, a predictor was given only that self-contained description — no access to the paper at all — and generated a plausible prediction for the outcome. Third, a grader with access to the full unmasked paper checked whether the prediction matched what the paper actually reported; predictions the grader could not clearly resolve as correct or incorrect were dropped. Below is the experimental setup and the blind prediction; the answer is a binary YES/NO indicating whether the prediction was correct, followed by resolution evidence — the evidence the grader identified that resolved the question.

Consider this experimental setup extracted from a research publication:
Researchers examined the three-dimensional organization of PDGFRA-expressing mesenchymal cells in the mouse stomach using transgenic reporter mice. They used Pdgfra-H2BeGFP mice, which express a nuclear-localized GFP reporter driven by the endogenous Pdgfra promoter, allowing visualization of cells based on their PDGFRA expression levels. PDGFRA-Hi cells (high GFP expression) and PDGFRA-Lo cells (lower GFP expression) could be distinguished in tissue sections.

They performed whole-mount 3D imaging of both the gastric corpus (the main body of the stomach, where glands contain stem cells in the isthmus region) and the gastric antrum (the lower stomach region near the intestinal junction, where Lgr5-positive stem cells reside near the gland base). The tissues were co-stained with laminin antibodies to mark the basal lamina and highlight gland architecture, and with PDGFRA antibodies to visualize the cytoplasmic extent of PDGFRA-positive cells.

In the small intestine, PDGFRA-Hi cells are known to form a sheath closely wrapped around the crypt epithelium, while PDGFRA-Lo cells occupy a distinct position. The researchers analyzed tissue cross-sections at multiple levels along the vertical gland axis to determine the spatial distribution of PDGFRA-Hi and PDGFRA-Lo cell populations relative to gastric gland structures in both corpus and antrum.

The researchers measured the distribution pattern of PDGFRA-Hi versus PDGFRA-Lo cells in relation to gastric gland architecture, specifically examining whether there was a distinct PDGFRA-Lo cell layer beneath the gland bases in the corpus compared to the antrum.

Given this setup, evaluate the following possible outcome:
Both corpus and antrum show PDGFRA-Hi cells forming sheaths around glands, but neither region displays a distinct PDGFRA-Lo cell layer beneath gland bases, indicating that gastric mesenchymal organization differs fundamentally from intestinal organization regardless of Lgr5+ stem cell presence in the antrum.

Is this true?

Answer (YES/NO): NO